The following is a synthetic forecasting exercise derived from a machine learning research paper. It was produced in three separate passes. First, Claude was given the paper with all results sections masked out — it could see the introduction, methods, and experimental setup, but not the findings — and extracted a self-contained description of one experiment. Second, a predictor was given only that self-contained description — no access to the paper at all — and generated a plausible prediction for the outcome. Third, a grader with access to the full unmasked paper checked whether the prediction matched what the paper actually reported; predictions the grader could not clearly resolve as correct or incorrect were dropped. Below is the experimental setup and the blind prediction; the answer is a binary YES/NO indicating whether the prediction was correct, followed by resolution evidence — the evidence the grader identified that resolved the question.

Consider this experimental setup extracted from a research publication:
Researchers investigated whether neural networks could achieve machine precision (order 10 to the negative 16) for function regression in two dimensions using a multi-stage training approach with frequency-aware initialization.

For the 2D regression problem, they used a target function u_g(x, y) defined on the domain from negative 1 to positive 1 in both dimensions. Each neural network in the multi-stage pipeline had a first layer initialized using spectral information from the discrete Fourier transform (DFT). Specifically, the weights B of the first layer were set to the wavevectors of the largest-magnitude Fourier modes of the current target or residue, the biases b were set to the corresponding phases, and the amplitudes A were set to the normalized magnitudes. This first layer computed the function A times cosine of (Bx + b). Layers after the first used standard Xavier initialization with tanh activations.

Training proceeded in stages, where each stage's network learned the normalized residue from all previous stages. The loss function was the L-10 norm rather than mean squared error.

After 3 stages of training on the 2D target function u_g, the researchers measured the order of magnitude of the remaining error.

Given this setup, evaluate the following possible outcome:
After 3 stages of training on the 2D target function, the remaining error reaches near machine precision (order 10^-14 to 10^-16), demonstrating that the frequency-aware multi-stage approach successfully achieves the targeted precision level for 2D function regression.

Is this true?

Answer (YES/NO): NO